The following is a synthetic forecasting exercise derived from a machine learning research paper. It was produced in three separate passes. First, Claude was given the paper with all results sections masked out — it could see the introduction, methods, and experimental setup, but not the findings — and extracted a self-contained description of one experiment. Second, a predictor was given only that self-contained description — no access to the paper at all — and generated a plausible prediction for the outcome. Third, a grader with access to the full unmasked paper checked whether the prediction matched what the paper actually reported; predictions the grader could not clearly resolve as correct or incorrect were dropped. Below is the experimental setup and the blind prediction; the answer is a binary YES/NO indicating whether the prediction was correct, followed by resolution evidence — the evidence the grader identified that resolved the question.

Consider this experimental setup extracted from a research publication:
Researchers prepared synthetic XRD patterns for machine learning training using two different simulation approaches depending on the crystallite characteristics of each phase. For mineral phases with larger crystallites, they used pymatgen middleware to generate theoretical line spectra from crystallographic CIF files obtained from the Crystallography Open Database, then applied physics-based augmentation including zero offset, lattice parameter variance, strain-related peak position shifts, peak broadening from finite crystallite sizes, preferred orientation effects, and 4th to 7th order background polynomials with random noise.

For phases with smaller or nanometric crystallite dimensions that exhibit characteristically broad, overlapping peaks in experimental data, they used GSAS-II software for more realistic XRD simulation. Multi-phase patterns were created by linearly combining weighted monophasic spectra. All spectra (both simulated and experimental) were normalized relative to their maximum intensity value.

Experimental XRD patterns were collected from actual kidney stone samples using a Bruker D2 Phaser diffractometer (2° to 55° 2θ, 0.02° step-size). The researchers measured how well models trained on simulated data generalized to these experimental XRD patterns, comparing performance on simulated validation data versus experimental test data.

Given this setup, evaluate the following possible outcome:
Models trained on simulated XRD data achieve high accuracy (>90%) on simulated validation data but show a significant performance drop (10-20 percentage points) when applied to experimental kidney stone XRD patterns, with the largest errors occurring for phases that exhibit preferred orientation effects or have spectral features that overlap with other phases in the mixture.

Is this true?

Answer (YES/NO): NO